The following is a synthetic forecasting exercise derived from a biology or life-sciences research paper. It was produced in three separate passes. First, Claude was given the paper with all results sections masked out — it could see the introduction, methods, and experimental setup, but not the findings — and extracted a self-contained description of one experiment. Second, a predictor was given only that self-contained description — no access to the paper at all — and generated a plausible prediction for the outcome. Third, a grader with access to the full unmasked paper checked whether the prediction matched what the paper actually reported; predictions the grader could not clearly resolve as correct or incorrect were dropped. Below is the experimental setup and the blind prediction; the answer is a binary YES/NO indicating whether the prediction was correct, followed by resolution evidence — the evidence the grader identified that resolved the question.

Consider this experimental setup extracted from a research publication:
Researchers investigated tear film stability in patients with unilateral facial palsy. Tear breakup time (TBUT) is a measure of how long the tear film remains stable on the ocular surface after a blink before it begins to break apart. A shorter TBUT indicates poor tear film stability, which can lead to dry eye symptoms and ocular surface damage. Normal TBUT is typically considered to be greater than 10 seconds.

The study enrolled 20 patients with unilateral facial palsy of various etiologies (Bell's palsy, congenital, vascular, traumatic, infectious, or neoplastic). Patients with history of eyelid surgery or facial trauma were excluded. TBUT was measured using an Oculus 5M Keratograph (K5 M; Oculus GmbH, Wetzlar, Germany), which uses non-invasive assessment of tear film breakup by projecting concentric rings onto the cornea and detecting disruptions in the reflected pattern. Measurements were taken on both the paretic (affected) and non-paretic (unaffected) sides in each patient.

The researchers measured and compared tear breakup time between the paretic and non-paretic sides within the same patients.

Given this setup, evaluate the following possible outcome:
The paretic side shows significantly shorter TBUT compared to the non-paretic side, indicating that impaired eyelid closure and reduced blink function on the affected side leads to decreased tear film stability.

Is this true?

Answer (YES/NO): NO